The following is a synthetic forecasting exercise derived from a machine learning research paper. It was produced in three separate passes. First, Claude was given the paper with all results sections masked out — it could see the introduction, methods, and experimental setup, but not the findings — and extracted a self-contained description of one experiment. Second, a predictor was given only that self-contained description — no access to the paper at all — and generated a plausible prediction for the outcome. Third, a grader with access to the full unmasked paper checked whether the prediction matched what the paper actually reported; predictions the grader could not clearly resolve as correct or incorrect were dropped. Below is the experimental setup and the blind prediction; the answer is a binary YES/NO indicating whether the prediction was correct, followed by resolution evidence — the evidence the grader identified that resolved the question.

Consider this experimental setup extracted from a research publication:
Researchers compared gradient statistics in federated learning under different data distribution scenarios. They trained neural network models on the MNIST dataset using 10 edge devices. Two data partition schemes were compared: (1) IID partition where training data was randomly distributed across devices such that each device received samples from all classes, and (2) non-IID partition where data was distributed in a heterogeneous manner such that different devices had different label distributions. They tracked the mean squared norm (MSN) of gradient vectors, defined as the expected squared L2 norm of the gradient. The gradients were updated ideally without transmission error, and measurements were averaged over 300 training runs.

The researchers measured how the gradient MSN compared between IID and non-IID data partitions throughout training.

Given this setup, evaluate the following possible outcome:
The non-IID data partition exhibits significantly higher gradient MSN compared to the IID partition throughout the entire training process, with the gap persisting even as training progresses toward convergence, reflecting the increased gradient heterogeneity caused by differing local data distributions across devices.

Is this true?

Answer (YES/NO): YES